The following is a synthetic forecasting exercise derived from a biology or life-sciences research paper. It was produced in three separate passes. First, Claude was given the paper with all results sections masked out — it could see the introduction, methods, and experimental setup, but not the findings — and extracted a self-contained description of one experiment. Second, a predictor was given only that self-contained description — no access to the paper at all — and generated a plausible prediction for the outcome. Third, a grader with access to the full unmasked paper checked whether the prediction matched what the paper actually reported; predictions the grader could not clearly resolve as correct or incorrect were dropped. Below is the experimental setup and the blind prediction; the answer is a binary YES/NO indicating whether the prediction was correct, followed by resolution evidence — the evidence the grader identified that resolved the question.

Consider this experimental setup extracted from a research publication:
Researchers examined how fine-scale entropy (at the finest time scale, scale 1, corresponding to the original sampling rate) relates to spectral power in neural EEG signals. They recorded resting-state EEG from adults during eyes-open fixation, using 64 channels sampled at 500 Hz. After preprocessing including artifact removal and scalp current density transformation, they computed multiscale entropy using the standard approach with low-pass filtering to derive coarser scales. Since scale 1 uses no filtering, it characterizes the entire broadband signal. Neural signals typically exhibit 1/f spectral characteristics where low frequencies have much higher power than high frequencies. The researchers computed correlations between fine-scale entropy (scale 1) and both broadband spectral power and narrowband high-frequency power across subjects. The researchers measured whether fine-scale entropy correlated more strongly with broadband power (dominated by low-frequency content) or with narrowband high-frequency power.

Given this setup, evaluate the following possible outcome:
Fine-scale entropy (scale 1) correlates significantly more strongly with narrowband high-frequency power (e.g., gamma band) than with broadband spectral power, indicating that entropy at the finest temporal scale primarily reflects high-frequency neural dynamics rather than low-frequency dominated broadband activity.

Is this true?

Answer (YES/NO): NO